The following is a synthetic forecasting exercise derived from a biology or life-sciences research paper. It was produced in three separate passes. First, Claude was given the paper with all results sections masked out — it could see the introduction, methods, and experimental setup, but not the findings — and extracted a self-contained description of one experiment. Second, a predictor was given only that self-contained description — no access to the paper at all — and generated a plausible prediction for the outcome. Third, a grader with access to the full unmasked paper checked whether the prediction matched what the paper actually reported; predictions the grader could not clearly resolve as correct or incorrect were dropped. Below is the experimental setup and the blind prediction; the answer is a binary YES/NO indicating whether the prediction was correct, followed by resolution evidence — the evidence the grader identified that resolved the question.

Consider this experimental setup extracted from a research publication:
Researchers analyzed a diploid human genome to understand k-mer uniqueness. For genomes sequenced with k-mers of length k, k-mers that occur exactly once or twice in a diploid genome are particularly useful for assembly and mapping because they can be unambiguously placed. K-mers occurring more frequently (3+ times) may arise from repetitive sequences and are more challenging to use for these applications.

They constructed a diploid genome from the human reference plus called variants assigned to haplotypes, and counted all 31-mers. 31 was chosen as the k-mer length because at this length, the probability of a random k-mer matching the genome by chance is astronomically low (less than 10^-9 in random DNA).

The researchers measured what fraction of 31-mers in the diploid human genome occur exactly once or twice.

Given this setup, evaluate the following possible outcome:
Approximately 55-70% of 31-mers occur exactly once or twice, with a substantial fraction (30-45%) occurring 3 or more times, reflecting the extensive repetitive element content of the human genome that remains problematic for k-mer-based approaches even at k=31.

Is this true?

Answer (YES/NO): NO